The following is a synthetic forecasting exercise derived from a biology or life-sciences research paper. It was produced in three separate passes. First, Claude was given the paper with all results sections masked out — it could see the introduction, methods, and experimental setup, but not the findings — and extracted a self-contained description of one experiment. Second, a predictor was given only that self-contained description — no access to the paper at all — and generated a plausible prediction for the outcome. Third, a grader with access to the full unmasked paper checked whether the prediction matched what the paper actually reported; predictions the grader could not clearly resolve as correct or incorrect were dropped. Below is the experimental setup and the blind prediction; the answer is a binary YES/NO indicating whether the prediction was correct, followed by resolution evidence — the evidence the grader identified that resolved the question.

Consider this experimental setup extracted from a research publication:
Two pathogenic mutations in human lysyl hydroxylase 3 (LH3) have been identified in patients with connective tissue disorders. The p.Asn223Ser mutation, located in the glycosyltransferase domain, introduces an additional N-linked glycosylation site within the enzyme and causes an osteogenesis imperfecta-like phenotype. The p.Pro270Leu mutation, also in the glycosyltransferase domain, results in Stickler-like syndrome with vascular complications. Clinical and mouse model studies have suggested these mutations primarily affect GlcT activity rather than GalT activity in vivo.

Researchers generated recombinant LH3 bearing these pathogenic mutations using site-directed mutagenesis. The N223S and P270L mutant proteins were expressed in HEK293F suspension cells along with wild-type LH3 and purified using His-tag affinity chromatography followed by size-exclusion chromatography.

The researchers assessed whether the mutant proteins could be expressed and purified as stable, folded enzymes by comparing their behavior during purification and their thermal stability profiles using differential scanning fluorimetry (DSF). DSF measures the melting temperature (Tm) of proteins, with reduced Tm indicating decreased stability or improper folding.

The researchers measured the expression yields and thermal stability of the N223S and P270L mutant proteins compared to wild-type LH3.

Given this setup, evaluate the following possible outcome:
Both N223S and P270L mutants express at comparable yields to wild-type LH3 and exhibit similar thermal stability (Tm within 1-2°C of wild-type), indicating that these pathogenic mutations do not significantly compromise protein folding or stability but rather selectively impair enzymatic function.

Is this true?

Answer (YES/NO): NO